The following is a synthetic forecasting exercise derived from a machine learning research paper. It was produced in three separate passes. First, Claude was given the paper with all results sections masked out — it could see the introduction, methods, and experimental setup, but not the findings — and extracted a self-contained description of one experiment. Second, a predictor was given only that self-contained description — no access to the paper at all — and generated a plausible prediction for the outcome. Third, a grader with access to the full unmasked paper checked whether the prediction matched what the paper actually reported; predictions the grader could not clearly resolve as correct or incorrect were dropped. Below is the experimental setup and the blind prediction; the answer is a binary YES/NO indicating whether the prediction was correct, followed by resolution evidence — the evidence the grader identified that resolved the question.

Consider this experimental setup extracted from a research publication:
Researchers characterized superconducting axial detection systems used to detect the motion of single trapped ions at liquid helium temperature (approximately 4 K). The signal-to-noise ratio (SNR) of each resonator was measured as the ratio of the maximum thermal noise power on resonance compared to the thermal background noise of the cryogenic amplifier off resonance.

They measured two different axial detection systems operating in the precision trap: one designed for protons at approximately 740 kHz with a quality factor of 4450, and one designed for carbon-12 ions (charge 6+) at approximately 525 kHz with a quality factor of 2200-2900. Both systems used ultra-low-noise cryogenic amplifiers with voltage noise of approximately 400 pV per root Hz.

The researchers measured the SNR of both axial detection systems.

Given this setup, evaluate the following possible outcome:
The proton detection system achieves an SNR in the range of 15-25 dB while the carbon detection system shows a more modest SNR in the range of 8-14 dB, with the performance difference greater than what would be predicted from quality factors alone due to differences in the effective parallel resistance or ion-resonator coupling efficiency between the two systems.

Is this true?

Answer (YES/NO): NO